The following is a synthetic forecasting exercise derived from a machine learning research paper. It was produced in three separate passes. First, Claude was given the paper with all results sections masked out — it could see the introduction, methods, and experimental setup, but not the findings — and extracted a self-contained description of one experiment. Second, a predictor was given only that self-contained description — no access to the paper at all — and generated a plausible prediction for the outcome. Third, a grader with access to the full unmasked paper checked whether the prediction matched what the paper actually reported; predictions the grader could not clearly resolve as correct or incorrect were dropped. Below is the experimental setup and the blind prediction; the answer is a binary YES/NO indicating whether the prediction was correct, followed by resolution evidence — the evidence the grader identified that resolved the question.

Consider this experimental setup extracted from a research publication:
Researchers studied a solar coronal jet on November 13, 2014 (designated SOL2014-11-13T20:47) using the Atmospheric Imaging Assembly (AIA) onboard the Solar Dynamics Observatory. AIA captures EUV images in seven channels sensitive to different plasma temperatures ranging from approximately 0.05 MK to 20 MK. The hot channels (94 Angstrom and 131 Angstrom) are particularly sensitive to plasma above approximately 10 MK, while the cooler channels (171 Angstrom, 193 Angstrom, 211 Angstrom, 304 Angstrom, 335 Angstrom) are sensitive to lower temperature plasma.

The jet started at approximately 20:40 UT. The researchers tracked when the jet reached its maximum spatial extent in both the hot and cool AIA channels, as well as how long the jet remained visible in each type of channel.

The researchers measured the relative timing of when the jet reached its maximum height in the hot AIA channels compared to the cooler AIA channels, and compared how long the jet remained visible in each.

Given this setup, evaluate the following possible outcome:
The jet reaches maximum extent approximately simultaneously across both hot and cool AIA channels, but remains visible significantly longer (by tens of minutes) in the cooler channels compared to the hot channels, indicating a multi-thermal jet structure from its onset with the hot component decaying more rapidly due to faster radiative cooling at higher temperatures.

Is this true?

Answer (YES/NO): NO